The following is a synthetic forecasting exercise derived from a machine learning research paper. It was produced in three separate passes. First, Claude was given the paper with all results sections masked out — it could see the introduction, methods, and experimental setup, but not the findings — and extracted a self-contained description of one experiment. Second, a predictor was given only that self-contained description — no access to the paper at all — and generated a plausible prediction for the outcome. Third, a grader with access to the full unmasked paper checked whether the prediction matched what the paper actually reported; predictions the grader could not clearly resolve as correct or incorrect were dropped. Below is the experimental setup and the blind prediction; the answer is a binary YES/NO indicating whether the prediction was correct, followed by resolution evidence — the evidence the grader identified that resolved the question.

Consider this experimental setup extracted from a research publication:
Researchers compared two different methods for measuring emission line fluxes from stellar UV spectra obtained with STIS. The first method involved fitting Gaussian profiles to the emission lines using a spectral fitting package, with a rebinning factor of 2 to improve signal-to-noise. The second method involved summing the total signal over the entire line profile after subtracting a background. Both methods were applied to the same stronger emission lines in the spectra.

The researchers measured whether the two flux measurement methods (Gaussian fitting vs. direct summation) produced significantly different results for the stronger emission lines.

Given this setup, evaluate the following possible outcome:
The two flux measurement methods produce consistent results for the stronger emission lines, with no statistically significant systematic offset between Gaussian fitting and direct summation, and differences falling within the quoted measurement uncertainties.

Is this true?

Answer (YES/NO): YES